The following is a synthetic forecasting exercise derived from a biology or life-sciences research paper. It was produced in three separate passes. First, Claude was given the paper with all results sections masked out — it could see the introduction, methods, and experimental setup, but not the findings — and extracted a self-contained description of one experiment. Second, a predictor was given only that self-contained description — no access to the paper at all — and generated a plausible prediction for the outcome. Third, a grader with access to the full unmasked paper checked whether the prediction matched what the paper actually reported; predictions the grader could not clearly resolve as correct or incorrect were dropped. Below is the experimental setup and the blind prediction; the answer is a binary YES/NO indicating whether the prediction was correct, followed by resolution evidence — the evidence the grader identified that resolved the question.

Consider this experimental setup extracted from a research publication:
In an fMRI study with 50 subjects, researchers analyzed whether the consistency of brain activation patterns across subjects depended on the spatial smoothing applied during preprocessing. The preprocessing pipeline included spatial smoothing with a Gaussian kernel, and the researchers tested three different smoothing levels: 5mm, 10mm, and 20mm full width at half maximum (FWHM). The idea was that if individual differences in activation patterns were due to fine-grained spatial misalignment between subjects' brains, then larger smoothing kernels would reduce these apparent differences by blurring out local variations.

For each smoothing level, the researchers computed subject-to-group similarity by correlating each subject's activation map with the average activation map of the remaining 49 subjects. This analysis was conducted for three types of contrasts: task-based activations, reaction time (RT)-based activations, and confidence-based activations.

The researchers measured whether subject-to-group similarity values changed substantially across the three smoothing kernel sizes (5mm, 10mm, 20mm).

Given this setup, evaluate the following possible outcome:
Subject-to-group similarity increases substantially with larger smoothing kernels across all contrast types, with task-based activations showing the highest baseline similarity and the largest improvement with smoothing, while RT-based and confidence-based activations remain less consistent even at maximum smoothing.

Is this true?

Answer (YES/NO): NO